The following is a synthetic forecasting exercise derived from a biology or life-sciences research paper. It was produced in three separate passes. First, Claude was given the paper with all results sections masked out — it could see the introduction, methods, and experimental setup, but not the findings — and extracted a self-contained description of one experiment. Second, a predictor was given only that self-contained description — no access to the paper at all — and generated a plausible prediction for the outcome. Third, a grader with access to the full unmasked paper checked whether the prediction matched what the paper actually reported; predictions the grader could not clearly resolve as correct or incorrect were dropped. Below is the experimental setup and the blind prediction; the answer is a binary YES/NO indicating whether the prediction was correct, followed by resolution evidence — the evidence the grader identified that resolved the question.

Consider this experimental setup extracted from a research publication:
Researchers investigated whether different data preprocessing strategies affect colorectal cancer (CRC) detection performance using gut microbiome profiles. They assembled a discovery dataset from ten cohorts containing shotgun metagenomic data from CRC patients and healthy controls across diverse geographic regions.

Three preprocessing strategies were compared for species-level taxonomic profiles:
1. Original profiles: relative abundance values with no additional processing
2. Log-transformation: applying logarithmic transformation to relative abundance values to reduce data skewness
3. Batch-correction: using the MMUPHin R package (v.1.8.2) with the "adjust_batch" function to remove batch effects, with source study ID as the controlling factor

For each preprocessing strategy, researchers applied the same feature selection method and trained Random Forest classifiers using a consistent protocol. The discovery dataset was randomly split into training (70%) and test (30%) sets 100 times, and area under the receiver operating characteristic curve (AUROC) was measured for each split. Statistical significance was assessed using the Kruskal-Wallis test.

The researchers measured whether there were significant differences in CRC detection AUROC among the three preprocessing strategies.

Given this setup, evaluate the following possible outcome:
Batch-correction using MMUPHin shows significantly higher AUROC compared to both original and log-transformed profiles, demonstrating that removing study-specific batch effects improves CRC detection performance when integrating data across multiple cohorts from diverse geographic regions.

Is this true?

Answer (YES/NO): NO